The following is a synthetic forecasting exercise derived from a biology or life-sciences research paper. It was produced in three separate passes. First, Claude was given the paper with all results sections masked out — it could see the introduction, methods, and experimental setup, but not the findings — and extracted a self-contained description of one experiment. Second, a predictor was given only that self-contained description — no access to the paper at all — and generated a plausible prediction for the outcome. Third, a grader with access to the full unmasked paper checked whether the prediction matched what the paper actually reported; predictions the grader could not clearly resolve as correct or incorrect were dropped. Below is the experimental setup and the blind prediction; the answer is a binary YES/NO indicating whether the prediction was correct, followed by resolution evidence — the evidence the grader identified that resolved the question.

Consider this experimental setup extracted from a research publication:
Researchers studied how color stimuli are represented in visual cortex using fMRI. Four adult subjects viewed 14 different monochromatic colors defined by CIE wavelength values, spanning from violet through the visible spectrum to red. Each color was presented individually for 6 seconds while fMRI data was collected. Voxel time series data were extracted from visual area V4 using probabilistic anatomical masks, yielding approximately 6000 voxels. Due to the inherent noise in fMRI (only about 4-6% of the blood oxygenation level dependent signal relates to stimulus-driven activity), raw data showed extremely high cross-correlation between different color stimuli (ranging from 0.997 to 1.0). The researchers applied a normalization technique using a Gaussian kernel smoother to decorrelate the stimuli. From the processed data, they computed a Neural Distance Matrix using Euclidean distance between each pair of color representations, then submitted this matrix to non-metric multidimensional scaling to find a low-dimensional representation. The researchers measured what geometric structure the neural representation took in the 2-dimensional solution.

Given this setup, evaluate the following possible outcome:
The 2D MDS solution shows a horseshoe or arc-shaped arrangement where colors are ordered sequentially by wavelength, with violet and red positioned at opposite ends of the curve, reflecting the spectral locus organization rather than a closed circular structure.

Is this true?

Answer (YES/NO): NO